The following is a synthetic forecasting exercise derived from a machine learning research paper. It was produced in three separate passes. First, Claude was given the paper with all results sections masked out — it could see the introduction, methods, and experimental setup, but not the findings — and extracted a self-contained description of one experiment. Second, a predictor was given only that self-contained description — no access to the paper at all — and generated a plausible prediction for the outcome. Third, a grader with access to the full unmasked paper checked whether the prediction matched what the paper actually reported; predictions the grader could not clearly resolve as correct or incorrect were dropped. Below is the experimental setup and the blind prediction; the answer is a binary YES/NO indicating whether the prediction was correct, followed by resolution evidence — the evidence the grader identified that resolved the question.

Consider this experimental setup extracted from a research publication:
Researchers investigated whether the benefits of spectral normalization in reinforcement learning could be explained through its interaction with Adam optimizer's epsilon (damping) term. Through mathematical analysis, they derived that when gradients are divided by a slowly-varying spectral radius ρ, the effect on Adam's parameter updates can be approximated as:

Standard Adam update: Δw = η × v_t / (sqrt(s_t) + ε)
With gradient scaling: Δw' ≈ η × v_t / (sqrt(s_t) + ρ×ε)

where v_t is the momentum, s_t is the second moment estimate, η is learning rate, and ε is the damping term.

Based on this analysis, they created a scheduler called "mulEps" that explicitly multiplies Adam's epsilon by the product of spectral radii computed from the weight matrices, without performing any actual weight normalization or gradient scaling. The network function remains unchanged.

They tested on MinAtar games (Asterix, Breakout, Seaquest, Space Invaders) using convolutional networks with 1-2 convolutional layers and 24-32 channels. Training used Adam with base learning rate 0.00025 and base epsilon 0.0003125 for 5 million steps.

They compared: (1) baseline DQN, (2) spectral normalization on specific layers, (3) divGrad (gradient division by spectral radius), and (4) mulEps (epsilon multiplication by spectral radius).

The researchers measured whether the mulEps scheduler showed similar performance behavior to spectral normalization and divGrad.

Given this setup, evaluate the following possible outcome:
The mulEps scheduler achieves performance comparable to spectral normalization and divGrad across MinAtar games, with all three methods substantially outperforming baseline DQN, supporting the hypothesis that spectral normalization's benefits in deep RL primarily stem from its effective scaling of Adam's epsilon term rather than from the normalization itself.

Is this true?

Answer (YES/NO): YES